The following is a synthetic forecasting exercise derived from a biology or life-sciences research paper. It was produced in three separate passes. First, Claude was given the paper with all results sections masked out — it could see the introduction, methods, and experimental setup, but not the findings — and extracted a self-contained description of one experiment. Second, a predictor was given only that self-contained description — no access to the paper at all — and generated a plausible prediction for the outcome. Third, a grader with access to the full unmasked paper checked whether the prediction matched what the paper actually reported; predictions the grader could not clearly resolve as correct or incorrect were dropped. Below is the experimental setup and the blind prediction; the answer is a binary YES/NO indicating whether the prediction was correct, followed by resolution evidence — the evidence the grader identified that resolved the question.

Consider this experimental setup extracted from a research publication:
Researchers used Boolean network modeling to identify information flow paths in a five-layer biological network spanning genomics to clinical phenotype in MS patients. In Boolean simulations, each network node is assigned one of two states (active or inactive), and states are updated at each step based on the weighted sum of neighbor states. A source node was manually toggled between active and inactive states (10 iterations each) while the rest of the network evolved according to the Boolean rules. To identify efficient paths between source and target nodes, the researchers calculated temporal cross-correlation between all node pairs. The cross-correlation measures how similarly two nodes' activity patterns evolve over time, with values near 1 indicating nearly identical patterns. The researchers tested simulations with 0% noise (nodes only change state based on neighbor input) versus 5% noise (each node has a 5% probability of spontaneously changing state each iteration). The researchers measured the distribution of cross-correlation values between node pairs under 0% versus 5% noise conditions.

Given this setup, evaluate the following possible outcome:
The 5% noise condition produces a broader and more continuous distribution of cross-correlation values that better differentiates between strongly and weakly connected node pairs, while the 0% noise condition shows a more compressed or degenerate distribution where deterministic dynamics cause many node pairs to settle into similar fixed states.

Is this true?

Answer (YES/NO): YES